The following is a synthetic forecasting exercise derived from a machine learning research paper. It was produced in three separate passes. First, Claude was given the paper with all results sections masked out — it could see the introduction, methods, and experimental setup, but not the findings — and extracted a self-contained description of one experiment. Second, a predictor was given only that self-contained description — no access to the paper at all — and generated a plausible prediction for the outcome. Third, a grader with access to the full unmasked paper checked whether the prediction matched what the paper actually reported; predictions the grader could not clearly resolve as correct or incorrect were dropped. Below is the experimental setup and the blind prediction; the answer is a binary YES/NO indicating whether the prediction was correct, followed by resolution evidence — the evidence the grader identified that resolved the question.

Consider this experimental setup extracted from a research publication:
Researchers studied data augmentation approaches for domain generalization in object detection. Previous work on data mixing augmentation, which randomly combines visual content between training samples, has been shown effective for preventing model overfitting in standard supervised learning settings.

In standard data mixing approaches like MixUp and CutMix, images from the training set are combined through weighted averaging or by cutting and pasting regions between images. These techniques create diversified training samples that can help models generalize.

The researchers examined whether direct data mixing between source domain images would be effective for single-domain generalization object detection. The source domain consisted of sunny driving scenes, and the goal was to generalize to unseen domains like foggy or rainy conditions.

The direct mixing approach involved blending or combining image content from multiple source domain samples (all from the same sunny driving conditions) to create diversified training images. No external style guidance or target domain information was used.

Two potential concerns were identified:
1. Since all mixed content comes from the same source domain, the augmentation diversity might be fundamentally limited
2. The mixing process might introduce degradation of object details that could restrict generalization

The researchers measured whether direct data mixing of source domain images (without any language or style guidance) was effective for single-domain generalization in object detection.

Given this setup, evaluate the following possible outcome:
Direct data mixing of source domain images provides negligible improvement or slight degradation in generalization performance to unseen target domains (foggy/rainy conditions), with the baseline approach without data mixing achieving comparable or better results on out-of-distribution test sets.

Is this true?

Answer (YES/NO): NO